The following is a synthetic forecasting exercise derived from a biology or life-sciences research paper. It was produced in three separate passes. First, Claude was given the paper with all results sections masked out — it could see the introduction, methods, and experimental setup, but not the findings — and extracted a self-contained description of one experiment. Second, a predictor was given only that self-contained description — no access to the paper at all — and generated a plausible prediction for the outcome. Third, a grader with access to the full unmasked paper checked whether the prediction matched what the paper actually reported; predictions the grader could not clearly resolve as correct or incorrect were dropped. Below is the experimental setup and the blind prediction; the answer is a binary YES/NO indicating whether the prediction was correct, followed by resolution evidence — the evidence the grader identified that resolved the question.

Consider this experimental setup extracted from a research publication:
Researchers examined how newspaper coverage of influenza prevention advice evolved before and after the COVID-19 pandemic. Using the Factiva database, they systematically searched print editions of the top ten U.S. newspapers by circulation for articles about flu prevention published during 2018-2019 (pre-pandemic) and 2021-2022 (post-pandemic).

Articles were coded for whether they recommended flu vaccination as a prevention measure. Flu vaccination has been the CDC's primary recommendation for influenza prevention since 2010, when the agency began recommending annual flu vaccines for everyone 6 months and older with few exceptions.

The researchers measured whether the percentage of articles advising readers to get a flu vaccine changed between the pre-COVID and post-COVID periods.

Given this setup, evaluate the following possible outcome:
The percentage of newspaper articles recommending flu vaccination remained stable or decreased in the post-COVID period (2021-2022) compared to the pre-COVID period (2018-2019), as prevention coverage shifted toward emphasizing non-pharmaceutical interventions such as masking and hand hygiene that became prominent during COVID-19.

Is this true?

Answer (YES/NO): YES